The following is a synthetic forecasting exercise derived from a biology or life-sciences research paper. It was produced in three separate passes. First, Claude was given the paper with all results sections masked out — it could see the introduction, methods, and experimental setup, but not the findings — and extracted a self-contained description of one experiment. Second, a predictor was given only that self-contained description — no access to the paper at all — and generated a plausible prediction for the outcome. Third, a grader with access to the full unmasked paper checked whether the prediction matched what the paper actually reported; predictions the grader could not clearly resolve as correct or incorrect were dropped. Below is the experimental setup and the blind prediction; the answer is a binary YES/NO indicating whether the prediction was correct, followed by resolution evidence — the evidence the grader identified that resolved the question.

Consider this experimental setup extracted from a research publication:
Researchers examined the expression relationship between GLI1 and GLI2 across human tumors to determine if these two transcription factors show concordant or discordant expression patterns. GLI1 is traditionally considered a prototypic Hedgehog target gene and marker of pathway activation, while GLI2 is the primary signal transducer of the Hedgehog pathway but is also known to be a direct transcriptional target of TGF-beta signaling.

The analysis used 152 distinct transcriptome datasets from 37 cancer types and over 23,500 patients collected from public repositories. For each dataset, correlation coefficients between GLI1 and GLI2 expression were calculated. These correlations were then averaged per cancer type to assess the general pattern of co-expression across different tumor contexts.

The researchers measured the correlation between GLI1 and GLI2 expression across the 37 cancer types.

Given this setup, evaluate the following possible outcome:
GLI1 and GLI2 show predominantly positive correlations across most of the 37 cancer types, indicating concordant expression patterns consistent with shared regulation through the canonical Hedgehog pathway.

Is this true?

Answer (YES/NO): NO